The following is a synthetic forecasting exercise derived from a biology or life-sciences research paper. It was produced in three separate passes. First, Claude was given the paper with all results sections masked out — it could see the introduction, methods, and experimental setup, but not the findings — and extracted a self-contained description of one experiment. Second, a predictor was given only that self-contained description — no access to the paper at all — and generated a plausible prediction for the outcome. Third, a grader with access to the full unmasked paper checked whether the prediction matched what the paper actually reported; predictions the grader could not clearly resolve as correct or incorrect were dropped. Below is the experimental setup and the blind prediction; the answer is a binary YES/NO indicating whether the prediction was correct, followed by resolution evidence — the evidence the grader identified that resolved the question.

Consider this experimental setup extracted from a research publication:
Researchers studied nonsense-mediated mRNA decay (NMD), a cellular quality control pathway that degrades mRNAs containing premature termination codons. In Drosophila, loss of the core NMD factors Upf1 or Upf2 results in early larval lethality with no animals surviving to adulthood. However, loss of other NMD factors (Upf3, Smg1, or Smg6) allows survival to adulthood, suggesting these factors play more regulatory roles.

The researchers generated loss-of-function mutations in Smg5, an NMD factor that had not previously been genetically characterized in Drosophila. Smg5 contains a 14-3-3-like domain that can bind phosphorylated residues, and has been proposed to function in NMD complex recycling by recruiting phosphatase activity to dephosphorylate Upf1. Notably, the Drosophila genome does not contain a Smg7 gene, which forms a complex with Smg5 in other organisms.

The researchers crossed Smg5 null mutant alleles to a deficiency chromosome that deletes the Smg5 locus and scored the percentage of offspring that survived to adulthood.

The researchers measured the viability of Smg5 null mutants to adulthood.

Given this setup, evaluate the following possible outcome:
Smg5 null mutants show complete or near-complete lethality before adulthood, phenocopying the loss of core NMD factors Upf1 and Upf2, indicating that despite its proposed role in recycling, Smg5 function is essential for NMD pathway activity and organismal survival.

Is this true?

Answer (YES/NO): YES